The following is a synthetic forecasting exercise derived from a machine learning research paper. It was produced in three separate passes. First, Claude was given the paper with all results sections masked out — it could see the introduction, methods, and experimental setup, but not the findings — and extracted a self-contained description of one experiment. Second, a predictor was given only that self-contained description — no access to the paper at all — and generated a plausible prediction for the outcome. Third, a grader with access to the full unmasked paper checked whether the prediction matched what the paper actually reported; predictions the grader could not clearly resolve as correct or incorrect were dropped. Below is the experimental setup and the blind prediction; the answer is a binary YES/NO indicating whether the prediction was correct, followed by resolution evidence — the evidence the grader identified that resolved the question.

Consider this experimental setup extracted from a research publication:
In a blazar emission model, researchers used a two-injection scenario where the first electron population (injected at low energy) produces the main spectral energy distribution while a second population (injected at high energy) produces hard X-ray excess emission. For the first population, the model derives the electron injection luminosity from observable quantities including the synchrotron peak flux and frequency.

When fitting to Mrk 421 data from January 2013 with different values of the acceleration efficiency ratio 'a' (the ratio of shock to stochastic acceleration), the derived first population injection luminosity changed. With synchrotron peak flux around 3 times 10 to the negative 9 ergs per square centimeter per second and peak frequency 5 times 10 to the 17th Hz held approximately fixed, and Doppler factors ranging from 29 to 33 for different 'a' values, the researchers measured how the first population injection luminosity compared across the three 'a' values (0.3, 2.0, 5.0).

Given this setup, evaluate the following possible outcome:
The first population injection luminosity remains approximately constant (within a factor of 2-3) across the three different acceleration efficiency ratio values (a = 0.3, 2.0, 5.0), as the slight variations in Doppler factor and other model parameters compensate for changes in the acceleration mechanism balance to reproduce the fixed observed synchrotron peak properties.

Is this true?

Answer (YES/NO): NO